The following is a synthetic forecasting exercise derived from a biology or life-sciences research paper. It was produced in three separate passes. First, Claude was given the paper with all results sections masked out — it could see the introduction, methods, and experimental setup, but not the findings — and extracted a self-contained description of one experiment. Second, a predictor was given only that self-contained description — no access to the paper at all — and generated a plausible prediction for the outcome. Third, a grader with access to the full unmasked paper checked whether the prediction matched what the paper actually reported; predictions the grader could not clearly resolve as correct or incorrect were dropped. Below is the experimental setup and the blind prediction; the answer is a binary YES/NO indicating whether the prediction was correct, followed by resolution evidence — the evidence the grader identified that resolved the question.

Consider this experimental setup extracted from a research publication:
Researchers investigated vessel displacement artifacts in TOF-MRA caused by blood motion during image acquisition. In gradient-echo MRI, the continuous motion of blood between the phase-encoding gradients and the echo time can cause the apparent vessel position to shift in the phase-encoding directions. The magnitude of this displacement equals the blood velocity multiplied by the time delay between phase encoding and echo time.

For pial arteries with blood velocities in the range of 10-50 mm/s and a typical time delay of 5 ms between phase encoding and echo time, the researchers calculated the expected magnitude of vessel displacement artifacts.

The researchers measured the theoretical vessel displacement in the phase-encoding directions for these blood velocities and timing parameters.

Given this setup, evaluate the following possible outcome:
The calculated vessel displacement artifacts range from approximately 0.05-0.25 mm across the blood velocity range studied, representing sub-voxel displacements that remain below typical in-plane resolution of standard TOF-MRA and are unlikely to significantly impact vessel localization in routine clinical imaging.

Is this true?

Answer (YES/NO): NO